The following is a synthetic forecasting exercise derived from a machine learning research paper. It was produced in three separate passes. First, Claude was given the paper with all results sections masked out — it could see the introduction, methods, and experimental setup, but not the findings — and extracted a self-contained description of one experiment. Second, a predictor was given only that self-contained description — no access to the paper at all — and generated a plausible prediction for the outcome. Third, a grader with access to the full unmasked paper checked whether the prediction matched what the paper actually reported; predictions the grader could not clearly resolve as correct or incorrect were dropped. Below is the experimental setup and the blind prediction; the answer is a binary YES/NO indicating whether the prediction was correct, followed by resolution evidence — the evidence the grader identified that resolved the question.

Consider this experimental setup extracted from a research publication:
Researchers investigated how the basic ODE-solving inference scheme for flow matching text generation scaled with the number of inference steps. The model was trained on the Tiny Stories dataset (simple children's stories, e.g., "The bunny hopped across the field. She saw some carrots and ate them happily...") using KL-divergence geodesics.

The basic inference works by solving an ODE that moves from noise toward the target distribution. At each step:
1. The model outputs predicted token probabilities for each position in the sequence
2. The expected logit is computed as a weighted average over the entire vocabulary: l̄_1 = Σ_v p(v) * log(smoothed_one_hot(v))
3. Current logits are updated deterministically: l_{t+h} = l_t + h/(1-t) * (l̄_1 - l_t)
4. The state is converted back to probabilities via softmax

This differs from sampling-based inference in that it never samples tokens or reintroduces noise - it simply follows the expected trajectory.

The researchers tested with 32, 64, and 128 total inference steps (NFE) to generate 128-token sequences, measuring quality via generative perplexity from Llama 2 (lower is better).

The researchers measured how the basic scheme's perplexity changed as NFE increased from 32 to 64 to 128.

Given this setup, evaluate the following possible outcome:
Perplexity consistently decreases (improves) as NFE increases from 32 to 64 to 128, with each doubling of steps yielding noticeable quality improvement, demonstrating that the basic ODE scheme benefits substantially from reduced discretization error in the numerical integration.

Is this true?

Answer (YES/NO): NO